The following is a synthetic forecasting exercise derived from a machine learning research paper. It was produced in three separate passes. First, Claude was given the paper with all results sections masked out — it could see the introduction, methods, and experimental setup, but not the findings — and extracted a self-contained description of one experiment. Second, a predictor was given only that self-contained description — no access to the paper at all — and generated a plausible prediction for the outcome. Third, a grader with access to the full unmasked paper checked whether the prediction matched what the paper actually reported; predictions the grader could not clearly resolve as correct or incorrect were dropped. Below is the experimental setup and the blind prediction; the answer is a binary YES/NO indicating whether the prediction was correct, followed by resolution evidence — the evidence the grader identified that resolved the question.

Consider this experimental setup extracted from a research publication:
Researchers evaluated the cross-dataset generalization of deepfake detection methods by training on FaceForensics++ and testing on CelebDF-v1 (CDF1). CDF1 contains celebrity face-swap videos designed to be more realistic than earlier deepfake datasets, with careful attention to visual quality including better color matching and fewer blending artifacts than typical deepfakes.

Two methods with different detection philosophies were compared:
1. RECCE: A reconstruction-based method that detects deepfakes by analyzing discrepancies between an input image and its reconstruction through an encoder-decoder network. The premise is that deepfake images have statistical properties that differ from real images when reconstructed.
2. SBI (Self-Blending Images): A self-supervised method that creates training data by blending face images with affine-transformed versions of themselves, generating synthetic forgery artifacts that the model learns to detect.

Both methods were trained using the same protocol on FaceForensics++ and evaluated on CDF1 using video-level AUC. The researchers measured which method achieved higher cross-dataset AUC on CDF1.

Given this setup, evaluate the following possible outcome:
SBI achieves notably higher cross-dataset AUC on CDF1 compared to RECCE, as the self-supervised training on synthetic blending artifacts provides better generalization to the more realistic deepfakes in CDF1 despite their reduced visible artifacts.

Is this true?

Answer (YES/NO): YES